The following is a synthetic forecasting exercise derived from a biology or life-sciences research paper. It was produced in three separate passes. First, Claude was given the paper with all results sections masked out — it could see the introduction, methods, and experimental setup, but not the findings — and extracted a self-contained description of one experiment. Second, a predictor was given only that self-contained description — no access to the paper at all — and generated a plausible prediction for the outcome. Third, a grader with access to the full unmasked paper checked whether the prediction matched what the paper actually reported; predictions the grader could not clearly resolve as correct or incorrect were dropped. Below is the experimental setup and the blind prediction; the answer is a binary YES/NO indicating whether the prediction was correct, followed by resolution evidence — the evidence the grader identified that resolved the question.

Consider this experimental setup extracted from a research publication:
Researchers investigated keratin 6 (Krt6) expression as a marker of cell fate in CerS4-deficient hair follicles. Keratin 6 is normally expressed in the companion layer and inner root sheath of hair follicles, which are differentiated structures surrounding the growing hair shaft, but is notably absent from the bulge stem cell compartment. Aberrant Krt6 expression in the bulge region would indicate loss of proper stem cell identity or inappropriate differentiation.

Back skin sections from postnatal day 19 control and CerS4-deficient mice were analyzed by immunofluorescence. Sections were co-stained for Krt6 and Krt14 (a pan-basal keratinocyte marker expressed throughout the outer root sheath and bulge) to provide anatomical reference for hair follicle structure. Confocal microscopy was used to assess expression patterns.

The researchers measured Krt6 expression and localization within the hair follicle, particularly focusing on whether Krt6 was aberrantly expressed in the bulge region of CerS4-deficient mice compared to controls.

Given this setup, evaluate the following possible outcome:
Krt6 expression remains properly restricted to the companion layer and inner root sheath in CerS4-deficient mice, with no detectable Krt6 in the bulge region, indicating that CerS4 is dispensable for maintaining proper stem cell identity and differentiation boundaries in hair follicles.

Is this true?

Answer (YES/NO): NO